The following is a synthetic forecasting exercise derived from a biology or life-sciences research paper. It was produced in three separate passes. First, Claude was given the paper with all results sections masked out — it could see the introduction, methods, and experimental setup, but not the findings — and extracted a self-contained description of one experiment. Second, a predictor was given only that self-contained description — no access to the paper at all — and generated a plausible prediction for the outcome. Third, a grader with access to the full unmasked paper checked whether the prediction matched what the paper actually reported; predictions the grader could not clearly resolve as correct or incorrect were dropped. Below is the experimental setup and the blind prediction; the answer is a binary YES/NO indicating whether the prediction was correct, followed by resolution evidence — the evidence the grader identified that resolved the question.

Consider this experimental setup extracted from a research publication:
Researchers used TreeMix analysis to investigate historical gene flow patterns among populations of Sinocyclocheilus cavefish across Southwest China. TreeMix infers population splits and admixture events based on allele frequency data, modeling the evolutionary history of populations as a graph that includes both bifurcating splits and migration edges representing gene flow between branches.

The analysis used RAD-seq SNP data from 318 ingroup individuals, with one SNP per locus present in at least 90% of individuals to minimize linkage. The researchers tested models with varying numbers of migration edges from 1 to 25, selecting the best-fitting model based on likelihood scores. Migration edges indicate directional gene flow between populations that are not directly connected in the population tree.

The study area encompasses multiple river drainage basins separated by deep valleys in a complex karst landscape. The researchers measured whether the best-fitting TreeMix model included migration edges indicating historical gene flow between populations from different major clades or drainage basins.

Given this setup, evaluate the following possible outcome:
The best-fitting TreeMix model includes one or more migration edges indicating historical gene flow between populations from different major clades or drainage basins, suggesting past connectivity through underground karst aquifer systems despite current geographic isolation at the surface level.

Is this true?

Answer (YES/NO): YES